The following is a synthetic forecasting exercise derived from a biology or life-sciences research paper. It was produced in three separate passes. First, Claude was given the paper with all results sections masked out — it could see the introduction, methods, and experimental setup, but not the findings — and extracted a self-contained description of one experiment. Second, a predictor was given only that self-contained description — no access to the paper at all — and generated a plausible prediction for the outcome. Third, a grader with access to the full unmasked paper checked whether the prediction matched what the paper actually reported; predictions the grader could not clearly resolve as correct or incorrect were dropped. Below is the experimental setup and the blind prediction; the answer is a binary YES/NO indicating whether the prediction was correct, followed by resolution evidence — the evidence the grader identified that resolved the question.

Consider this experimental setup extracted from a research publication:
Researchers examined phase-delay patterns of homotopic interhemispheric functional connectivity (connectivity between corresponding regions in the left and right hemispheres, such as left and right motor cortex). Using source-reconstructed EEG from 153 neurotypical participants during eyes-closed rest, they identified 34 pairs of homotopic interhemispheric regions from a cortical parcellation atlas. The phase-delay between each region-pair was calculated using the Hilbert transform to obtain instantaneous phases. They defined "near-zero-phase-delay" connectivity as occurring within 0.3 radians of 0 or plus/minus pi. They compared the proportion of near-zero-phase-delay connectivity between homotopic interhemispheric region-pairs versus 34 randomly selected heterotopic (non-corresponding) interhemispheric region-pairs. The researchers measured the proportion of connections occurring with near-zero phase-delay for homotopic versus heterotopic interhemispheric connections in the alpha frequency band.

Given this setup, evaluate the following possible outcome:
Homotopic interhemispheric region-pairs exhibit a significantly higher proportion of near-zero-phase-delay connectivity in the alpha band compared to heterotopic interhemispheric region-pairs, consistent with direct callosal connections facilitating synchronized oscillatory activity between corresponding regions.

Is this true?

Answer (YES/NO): YES